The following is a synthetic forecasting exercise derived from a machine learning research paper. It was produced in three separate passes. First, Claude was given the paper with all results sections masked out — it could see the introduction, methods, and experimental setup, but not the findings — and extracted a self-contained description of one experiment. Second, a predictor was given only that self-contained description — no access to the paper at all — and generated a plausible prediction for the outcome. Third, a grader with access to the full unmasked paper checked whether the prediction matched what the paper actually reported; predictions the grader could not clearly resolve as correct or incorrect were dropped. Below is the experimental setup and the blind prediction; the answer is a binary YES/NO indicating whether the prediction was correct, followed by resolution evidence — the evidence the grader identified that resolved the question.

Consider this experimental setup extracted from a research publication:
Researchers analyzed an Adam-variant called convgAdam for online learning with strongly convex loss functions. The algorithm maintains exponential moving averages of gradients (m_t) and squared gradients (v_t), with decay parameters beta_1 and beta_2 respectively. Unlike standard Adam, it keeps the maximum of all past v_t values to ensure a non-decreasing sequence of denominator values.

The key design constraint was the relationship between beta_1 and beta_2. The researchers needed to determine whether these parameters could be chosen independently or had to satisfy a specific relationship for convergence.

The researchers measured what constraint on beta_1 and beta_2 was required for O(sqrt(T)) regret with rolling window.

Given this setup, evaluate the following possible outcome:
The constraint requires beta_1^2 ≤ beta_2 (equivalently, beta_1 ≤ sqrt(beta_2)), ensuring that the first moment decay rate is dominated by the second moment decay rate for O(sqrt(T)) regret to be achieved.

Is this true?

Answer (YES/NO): NO